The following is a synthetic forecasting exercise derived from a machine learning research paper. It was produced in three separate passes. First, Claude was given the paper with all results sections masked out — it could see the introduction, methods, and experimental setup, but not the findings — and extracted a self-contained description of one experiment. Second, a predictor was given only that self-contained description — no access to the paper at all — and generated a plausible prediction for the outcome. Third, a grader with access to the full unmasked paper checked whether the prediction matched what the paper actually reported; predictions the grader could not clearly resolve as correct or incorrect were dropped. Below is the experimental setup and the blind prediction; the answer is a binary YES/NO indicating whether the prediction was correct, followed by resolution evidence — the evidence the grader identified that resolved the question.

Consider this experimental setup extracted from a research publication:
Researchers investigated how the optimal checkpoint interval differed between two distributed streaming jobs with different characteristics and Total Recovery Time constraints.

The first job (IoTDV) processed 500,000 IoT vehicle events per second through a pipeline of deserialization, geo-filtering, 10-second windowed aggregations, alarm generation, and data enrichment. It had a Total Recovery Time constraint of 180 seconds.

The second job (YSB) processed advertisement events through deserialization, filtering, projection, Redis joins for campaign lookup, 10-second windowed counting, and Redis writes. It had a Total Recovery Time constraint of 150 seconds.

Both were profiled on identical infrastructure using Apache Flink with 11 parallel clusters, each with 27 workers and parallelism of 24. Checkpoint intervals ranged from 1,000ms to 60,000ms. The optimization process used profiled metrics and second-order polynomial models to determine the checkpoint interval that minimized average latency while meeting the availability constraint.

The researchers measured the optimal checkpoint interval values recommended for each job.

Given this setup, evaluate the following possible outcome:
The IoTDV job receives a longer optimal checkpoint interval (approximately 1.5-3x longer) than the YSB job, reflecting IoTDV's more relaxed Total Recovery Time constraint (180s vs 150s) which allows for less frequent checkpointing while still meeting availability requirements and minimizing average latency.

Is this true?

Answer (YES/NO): NO